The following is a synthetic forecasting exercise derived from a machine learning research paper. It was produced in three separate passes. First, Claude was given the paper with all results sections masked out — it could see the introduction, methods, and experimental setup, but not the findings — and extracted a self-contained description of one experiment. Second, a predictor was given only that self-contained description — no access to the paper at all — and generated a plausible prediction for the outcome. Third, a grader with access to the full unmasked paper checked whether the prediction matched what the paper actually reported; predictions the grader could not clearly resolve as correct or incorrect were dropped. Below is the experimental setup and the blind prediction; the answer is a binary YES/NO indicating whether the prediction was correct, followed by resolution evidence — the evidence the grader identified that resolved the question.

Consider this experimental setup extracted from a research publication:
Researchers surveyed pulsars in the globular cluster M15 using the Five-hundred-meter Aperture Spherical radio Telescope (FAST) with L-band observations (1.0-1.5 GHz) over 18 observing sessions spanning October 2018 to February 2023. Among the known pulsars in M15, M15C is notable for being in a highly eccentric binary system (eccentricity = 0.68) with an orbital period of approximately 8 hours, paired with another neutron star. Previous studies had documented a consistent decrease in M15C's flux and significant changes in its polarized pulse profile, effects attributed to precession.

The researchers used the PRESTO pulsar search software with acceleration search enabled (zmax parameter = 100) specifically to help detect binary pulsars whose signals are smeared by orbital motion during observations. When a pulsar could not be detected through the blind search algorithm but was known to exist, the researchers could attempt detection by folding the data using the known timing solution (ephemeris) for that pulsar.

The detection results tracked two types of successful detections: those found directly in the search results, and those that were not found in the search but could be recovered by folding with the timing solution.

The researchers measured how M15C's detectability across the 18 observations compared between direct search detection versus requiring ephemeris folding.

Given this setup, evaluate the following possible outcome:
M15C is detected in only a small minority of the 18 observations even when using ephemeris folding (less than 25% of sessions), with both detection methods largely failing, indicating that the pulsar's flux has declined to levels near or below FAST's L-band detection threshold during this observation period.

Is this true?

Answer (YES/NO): NO